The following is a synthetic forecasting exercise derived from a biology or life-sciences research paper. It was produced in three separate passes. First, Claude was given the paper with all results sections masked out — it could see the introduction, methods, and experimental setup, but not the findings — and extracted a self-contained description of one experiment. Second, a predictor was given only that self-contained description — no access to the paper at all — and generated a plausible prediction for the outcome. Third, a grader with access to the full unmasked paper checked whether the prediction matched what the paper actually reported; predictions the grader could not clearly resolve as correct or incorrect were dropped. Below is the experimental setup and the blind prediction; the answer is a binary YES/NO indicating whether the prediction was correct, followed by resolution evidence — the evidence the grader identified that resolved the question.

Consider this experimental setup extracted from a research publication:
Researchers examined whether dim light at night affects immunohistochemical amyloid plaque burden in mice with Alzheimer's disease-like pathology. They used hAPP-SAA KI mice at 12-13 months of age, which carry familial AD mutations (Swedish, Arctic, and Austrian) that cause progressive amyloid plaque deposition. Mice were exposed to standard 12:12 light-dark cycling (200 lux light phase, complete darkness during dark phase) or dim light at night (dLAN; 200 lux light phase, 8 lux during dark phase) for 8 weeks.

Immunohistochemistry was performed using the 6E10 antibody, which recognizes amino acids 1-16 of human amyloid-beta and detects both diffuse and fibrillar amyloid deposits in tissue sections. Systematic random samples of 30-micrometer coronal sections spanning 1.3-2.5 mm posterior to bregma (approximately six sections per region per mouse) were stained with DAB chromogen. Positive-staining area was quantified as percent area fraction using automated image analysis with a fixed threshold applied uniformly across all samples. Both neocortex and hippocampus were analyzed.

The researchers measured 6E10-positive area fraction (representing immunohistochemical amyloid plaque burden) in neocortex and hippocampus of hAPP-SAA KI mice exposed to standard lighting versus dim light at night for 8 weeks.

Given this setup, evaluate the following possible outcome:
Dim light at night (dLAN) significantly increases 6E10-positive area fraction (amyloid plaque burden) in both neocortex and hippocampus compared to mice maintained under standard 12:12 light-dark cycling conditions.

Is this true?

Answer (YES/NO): NO